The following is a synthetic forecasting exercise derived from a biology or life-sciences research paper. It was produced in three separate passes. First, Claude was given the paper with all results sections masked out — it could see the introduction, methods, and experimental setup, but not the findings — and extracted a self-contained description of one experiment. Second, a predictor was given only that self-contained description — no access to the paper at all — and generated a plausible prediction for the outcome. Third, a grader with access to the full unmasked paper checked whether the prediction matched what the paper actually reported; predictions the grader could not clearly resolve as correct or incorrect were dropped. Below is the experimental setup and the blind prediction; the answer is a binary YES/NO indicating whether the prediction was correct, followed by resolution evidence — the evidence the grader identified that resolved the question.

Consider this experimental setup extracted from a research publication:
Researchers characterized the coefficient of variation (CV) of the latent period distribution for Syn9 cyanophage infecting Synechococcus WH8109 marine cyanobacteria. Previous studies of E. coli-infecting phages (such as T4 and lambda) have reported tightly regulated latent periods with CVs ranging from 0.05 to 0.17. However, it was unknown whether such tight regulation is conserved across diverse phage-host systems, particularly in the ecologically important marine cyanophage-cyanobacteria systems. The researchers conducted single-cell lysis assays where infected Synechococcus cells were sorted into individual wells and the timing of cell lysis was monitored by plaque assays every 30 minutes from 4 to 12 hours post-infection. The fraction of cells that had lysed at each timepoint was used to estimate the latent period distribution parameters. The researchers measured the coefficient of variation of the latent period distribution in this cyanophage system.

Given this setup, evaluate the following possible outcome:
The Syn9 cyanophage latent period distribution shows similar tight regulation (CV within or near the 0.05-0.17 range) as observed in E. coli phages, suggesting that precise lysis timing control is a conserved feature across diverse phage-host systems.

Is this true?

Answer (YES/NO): NO